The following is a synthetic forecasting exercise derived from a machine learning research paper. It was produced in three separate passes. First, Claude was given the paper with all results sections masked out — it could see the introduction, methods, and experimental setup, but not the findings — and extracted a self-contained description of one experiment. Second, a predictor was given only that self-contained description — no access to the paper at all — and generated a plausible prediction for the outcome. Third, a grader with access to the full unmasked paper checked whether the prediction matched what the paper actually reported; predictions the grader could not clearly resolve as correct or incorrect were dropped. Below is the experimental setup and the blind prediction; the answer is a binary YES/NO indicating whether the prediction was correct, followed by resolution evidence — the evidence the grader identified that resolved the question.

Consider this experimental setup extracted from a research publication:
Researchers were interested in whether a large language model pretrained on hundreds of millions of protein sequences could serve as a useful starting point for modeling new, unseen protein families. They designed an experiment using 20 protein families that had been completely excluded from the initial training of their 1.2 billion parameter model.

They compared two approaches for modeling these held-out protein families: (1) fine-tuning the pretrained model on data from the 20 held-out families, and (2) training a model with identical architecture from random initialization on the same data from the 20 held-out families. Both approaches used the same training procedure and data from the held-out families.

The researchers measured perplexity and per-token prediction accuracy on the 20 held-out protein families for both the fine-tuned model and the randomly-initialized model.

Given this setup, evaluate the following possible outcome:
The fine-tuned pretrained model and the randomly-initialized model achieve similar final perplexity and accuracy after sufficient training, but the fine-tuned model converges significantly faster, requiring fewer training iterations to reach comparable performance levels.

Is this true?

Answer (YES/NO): NO